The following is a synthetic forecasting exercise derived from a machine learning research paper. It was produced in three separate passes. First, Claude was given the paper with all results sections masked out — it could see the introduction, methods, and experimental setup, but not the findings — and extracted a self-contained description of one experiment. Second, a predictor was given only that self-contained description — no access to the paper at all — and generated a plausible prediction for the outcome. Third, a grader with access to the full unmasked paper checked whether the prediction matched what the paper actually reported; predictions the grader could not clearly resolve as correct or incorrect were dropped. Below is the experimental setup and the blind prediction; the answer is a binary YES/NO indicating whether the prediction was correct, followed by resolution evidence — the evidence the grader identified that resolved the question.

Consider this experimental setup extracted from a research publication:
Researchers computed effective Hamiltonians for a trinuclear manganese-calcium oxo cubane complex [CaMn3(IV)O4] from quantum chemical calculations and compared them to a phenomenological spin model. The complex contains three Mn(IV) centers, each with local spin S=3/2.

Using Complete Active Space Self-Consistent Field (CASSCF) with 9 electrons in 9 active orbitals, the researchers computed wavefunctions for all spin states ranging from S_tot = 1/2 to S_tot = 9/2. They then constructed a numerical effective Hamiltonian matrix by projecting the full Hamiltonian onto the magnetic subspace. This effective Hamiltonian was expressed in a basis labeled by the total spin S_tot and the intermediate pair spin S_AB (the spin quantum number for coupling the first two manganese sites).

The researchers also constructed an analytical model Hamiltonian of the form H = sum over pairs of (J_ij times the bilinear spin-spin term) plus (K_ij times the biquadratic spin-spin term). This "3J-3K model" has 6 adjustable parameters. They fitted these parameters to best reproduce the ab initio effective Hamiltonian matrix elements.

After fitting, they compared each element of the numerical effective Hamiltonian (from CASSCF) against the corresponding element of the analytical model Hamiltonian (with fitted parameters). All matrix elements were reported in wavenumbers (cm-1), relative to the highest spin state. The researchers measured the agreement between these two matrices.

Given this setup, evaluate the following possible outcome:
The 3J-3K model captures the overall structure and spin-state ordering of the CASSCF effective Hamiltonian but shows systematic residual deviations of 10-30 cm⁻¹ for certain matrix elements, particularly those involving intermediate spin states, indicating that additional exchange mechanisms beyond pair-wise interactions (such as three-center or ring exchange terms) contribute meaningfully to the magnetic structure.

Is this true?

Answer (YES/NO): NO